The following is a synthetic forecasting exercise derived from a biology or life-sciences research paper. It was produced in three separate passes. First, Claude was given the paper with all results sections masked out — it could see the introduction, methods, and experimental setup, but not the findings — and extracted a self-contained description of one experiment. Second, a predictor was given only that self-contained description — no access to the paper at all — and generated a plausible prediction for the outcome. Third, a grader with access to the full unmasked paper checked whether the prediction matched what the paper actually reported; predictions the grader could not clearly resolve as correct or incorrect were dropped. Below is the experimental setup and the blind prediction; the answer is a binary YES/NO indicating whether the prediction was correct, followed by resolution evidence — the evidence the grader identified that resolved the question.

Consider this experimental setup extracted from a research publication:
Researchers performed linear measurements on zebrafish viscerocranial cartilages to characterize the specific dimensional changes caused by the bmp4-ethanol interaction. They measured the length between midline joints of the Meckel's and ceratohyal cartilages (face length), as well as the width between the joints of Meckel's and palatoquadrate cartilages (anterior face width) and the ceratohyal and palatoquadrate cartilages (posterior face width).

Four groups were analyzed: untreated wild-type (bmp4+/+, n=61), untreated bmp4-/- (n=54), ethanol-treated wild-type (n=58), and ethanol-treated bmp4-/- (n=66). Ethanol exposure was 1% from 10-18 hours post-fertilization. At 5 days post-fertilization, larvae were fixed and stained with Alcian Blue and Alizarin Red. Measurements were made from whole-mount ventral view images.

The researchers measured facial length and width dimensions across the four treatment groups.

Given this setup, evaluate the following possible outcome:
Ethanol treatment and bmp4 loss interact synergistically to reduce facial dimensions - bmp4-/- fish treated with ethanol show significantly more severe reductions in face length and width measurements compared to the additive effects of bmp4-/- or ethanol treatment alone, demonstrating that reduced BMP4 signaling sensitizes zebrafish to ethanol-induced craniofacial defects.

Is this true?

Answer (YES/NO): YES